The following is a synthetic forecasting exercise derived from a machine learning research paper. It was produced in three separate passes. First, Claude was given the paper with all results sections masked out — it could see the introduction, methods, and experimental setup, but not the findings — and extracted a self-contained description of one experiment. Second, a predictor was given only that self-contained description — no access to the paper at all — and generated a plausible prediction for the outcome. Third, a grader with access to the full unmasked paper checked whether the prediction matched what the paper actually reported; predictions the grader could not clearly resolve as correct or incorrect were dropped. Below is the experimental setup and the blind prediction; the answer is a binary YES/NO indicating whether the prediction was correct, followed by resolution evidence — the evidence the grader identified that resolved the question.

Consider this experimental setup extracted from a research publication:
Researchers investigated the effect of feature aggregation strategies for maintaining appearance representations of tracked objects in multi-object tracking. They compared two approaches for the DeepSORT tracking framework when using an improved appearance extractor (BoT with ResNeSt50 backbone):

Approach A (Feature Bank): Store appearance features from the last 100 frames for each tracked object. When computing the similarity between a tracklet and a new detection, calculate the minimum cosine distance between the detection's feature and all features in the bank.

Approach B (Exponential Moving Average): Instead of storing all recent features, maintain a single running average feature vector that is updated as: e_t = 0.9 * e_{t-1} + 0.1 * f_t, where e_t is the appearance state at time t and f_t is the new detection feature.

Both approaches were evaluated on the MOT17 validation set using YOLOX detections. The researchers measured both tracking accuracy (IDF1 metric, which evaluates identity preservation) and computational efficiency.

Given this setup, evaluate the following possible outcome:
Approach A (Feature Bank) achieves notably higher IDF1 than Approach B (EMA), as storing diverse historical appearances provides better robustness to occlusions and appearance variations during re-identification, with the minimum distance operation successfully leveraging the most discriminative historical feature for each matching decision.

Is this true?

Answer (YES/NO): NO